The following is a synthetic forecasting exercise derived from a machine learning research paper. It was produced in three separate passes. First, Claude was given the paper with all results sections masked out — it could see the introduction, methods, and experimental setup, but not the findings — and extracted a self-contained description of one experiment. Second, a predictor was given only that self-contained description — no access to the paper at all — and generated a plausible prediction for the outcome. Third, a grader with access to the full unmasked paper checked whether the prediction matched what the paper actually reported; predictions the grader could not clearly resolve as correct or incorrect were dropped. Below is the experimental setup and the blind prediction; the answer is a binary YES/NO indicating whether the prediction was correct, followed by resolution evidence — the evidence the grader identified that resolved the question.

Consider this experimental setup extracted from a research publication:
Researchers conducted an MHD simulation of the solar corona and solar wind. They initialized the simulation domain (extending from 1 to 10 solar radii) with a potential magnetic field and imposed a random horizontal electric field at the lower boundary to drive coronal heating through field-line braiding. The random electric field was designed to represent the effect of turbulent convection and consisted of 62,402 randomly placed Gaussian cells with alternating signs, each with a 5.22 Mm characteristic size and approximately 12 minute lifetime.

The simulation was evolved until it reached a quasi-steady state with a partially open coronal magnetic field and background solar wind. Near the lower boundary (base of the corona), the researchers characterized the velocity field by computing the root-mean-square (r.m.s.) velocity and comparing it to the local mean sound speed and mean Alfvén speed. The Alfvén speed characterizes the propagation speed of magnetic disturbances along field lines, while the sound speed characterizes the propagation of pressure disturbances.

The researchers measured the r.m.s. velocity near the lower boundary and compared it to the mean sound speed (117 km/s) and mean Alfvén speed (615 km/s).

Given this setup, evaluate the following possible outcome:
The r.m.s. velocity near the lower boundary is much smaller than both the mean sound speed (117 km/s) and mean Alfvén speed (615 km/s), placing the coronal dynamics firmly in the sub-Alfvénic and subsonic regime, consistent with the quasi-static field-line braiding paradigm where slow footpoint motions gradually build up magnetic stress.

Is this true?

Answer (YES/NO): YES